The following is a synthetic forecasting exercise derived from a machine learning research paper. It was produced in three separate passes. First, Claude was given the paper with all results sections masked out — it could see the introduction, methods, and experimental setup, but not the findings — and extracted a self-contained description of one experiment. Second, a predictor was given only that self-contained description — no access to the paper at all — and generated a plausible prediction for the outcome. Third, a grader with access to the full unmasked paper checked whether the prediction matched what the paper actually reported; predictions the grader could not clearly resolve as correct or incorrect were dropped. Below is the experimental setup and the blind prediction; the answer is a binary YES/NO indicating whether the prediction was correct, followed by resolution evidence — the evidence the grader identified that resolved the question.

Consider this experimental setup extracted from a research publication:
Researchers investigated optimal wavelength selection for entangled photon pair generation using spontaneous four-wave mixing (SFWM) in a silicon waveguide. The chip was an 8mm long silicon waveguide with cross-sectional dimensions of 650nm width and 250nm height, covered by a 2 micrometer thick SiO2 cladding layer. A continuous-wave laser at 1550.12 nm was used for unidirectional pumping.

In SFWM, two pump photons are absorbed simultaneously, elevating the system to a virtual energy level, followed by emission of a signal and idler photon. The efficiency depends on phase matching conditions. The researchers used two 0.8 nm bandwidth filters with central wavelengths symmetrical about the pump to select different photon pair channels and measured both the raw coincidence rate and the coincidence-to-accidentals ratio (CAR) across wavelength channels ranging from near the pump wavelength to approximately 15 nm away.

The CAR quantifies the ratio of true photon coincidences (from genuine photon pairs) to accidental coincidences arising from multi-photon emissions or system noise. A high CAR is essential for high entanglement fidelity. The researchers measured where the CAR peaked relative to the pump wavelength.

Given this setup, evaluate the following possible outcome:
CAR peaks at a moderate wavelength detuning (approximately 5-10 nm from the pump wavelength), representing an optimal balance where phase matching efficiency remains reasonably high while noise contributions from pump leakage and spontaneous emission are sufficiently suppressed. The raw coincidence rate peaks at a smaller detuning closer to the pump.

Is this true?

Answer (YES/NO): YES